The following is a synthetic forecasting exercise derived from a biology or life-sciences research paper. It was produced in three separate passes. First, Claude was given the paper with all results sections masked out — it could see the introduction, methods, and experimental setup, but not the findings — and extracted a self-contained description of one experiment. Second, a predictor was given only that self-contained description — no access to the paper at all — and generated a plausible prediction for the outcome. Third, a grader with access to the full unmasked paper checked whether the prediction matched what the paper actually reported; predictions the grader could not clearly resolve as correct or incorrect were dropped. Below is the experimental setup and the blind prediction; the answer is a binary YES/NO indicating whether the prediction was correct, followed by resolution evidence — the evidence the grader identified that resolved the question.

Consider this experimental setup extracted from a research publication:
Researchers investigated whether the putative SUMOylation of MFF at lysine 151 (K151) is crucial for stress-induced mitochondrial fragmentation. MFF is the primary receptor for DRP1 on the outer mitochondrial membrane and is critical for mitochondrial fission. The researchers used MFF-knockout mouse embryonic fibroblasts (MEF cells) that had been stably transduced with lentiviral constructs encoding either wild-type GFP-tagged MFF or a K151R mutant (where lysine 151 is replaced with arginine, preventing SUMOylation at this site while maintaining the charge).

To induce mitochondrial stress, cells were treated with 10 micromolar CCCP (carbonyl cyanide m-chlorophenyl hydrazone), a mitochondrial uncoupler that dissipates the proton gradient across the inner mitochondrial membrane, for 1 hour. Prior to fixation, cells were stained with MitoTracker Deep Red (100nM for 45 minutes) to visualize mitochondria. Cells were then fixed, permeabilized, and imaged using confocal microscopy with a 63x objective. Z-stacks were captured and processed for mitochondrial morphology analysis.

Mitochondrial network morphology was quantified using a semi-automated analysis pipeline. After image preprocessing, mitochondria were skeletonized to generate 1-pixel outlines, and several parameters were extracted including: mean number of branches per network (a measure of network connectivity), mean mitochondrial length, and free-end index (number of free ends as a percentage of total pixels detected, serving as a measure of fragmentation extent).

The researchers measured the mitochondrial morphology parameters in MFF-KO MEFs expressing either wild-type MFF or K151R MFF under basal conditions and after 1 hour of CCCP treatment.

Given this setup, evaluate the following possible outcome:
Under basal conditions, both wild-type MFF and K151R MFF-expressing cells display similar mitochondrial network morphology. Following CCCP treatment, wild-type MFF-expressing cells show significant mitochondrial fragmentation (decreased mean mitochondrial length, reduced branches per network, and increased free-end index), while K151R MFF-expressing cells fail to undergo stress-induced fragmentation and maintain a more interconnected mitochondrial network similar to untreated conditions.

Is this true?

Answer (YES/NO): NO